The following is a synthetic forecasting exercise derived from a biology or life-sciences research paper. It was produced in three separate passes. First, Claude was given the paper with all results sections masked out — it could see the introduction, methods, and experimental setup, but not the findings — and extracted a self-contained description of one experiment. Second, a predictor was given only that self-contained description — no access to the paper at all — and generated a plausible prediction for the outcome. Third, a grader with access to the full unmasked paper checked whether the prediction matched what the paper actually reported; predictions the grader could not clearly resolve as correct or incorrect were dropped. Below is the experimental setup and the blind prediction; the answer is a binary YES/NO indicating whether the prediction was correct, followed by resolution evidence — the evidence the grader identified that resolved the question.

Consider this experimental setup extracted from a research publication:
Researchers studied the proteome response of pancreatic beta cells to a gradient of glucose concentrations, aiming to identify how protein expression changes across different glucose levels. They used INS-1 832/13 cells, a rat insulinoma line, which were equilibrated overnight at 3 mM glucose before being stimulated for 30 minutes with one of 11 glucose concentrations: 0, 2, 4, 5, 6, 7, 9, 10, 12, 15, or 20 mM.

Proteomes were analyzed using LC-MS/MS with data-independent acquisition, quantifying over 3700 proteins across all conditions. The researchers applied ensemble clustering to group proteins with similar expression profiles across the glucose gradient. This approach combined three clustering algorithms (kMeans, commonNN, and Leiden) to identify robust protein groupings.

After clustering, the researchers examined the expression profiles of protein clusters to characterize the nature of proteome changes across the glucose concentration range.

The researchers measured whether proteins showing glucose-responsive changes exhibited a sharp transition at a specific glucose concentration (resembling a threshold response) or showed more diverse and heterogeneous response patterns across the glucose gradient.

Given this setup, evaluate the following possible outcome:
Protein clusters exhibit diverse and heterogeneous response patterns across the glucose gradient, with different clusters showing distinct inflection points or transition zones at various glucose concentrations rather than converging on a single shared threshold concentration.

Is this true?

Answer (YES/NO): YES